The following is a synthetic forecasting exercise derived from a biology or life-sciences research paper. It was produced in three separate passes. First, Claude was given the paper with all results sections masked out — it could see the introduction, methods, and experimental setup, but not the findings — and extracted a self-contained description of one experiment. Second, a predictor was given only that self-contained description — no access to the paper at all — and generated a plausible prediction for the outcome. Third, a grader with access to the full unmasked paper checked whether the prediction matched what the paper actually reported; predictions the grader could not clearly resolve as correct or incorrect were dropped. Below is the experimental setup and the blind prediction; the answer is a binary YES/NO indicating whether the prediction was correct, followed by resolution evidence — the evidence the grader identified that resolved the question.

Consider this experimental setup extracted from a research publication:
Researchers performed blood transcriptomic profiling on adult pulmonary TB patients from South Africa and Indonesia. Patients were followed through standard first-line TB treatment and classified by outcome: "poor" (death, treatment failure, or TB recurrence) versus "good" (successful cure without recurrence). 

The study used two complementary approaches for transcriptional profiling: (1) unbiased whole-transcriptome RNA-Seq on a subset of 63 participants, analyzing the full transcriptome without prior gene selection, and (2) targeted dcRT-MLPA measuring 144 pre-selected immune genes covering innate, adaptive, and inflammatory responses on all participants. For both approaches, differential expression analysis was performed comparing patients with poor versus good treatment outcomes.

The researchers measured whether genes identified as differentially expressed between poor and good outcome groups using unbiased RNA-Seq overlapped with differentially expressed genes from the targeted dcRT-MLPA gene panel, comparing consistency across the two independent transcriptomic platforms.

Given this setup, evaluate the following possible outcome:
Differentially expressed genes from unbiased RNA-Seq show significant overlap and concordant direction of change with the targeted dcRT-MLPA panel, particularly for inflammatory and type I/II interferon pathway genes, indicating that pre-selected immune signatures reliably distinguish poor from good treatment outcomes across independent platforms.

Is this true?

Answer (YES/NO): YES